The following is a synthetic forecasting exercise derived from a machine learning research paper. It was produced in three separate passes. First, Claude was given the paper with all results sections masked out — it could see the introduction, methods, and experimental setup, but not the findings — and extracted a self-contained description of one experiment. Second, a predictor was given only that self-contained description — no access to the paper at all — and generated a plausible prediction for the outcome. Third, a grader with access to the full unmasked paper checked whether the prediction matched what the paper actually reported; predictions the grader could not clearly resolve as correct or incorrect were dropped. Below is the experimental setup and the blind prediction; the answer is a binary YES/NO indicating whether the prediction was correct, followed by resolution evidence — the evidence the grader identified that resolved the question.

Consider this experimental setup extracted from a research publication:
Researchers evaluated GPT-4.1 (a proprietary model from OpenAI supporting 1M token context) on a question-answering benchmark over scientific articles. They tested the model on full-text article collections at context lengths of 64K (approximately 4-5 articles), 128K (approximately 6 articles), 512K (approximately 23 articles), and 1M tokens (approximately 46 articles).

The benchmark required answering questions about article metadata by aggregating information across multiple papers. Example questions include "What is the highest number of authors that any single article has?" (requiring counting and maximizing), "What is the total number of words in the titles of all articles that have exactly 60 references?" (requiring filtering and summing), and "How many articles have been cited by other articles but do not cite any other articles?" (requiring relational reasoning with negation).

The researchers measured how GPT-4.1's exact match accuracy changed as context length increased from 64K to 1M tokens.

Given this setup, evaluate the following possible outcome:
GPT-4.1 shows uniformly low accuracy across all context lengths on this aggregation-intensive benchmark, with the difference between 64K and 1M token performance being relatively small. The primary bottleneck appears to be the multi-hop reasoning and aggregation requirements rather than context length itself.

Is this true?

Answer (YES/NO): NO